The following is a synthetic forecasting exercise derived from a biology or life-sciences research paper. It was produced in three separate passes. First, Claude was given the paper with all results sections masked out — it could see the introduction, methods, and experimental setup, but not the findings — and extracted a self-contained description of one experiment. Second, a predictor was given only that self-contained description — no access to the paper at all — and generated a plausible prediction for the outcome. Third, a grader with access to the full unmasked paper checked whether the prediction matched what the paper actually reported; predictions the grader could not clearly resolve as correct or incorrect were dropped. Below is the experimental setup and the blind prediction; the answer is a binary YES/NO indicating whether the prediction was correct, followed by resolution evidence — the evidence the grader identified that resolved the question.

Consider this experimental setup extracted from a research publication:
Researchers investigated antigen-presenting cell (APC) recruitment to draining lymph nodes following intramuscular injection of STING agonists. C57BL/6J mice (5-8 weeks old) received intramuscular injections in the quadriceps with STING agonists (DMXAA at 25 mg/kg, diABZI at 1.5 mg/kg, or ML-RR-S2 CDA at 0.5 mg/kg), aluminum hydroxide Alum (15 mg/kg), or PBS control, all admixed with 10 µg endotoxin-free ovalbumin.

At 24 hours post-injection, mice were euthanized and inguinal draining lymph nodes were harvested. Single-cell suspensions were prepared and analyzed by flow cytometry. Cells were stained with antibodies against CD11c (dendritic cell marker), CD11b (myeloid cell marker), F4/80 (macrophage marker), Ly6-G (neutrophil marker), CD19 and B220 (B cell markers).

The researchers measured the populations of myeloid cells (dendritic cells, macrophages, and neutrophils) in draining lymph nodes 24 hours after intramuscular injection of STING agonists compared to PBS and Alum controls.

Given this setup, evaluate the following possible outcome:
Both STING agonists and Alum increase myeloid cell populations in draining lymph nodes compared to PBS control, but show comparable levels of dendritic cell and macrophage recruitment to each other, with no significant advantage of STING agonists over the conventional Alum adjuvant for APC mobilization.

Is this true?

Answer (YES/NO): NO